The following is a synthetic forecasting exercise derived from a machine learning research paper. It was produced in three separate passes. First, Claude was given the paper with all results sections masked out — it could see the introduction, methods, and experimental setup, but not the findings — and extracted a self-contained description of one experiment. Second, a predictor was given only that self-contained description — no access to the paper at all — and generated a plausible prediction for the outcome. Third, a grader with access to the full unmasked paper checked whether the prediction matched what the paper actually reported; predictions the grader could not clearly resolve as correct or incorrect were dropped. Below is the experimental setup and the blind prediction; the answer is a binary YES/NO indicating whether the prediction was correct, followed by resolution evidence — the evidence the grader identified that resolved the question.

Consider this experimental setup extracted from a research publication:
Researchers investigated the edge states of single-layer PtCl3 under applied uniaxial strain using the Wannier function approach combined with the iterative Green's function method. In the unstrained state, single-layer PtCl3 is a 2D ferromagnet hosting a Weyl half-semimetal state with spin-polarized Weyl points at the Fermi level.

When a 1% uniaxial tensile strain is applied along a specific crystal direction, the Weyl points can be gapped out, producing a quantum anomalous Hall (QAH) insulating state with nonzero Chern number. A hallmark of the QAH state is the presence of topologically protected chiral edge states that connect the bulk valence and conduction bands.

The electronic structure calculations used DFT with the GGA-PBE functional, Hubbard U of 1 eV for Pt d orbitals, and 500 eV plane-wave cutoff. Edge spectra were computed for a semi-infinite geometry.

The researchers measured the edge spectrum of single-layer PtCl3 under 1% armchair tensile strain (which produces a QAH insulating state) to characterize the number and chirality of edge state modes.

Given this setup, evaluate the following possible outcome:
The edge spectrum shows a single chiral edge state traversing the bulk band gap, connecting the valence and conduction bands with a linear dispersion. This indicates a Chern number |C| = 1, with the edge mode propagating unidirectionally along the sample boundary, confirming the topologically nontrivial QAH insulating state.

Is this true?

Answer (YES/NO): YES